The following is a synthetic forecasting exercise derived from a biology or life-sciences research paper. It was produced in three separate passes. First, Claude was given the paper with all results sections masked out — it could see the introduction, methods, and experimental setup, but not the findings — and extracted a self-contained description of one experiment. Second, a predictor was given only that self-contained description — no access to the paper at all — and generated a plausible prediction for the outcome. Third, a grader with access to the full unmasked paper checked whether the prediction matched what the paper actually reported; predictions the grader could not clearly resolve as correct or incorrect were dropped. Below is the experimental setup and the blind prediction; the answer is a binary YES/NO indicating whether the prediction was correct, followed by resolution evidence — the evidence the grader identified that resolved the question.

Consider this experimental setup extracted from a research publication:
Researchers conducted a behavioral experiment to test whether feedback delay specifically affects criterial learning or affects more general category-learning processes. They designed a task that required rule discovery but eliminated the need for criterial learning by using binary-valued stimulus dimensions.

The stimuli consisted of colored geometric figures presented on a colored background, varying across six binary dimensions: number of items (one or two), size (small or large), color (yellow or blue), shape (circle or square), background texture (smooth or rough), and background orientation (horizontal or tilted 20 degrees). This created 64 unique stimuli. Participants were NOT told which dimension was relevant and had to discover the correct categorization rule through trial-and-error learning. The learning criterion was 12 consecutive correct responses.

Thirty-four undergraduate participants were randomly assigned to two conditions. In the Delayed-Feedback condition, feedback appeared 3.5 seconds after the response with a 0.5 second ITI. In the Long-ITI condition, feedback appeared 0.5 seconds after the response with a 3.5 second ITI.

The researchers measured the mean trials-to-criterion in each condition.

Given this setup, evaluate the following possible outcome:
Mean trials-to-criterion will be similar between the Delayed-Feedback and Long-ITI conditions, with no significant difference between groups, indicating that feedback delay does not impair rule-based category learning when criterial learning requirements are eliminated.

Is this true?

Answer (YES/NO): YES